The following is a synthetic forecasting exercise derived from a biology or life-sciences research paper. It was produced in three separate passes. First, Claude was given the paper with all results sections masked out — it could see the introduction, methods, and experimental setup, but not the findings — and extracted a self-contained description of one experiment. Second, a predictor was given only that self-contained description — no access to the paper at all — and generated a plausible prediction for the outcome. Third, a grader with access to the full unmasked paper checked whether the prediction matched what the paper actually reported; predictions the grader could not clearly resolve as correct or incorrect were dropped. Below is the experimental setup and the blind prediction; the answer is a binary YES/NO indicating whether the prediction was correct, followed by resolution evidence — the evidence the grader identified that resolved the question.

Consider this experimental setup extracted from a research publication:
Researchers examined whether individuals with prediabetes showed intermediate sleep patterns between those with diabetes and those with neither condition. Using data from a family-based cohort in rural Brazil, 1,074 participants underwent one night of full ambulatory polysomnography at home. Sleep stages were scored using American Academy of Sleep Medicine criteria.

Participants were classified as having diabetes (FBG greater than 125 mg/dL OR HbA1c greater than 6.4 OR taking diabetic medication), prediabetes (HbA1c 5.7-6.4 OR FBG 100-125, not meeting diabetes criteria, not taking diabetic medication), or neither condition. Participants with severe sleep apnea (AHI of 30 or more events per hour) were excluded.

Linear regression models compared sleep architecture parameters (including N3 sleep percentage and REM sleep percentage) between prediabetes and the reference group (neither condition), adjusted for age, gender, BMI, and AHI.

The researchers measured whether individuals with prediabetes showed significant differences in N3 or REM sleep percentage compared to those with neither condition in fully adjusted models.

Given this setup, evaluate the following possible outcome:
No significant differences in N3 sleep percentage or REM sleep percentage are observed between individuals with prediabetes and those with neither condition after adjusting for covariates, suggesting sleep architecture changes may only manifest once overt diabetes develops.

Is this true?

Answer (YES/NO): NO